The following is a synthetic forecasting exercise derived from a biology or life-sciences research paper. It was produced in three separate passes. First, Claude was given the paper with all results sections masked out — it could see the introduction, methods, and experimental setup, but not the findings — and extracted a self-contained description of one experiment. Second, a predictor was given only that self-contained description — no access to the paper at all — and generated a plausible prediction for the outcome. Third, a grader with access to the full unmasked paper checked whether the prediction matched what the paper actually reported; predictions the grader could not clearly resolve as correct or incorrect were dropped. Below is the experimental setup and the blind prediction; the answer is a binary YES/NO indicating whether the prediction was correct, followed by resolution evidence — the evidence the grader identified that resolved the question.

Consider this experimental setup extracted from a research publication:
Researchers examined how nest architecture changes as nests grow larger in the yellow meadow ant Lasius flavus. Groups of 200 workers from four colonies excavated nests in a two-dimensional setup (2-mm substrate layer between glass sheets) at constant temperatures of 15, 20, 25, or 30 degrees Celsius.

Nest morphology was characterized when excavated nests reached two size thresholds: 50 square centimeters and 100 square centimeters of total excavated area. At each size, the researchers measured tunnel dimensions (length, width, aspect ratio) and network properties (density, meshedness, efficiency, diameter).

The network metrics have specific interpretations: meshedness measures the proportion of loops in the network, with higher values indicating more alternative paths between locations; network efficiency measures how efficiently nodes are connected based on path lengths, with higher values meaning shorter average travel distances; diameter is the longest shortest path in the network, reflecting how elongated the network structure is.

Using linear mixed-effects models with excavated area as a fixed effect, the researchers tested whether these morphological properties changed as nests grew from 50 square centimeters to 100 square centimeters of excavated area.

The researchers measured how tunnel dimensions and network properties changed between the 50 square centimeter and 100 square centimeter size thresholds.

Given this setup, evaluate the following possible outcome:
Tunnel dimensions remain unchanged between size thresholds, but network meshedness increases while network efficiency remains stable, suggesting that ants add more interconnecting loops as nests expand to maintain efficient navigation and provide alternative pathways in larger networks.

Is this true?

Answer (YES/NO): NO